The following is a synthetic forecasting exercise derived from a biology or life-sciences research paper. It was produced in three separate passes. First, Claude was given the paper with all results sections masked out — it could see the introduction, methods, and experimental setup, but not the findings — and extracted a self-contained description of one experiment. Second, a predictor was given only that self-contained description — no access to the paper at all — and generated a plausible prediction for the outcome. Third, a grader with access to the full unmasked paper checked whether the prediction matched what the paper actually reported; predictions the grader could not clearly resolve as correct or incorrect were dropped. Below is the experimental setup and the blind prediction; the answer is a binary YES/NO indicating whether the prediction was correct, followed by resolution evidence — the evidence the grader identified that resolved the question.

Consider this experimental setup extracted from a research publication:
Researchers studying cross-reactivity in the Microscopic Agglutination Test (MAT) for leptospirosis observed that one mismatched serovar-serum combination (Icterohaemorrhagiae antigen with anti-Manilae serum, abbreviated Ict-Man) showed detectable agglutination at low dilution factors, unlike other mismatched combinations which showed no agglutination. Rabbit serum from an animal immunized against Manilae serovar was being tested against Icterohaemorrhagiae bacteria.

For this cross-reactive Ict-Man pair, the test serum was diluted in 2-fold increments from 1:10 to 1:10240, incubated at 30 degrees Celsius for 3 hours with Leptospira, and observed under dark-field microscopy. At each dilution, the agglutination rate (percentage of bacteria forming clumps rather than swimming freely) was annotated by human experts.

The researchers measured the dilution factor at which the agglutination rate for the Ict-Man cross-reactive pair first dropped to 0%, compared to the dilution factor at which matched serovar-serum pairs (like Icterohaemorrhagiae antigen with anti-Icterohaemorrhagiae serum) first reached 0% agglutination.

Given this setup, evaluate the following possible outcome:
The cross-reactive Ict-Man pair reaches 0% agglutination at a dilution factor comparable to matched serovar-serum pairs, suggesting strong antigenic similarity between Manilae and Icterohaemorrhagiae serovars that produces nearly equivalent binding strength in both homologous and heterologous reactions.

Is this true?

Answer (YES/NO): NO